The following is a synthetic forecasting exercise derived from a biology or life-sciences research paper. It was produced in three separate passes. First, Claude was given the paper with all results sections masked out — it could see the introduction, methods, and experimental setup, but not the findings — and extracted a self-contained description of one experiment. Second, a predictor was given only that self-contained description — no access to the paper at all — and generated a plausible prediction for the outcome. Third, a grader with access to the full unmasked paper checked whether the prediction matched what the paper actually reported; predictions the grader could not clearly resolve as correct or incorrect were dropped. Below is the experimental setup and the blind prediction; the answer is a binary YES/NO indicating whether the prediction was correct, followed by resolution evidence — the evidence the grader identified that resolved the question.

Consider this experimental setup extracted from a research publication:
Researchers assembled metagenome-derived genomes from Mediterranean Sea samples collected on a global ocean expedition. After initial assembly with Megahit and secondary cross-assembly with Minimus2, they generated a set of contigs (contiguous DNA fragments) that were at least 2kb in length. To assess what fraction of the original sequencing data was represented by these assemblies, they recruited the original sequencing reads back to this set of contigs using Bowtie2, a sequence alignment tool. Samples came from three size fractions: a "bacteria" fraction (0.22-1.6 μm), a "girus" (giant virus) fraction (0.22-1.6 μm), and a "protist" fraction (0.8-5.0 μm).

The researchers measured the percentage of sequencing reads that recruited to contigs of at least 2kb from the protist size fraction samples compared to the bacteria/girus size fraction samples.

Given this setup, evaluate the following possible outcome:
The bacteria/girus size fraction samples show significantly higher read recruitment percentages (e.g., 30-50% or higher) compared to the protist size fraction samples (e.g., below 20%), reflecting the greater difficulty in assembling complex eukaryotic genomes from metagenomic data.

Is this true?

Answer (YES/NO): YES